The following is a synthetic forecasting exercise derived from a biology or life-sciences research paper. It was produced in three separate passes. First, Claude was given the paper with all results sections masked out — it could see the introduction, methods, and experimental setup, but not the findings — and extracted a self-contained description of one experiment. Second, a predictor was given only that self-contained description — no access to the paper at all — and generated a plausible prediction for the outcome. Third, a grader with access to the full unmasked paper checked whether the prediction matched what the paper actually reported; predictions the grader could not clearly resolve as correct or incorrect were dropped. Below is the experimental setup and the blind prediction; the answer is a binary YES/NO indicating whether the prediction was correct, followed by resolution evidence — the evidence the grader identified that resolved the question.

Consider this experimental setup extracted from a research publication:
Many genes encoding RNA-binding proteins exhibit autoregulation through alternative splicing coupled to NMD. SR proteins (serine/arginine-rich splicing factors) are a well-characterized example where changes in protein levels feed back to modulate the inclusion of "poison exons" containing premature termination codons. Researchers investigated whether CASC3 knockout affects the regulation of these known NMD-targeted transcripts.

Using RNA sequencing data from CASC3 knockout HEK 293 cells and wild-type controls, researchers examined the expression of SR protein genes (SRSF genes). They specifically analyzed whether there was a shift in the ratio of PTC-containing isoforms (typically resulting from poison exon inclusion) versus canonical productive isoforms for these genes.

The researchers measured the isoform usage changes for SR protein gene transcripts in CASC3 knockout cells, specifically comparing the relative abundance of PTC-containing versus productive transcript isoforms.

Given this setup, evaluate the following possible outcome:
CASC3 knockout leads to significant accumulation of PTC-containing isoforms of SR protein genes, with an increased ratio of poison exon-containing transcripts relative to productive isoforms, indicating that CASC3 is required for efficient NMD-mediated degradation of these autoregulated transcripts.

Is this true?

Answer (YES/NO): YES